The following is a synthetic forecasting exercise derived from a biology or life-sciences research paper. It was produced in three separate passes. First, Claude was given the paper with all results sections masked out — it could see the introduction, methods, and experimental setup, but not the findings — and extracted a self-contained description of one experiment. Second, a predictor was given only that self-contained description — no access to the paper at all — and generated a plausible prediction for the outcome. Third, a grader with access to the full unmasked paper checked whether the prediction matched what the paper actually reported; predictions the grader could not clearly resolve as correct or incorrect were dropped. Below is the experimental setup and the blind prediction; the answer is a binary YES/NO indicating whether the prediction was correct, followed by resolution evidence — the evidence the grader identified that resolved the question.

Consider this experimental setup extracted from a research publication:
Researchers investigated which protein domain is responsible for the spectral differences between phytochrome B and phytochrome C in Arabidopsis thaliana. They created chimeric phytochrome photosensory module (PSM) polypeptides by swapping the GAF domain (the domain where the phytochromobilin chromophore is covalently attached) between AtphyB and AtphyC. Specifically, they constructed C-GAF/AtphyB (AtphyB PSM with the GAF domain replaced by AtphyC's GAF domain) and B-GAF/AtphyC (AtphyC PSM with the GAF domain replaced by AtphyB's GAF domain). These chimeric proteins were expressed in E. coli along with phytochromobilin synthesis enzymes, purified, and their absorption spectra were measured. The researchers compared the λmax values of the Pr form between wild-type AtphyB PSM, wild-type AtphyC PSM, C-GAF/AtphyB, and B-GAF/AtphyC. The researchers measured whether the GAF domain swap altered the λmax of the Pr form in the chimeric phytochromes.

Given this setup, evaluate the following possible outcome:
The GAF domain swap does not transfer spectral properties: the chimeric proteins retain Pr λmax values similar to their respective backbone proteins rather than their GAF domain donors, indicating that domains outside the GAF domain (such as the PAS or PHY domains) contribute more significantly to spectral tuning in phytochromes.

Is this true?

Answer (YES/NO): NO